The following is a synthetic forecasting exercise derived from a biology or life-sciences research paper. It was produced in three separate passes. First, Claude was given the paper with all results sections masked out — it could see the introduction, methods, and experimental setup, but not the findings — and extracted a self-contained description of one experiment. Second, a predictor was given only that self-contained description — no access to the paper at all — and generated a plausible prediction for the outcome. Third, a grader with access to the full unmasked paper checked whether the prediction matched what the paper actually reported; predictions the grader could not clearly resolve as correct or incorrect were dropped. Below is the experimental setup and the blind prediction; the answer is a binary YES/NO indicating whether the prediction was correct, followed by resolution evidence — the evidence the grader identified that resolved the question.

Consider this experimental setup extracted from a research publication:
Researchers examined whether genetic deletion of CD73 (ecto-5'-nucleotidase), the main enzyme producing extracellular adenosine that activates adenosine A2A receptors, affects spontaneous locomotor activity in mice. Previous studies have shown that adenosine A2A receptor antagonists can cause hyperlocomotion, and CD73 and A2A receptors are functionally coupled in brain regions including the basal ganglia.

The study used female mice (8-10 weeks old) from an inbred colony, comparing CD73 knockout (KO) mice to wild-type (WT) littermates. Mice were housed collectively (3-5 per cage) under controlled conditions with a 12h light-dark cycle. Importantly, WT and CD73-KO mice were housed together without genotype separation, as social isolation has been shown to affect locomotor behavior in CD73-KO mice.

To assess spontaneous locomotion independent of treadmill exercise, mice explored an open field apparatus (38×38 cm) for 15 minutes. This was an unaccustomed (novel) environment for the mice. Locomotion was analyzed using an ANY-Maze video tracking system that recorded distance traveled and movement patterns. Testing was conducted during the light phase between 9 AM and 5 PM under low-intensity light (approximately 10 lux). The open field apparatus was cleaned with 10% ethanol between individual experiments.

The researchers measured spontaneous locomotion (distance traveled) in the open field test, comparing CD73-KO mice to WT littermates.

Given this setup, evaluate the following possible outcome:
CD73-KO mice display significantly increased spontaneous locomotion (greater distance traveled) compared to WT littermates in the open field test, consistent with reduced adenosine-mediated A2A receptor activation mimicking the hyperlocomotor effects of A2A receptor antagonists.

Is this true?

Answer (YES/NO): NO